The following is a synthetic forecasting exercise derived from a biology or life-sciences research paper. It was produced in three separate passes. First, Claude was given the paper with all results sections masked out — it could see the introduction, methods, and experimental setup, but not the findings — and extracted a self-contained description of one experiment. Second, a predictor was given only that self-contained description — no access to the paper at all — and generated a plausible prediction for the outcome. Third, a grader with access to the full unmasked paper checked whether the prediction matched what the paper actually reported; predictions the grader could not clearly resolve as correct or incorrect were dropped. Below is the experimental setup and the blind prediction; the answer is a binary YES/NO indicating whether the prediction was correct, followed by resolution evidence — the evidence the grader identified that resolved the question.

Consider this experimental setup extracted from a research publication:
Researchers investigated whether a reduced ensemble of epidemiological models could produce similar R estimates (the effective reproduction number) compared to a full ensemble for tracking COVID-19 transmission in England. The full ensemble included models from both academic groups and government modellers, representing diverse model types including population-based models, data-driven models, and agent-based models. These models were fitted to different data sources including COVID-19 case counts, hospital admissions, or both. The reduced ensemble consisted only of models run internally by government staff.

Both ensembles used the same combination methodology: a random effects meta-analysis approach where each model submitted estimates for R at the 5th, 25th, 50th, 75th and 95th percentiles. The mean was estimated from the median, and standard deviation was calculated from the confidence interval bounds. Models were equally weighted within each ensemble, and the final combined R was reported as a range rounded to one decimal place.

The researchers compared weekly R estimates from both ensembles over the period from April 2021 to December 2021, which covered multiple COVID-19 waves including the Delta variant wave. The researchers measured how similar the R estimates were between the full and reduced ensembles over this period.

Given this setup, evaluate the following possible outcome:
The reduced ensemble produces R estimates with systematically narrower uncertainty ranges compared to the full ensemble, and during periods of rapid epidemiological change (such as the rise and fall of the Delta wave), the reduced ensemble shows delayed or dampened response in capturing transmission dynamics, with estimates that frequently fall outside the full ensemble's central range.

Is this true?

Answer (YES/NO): NO